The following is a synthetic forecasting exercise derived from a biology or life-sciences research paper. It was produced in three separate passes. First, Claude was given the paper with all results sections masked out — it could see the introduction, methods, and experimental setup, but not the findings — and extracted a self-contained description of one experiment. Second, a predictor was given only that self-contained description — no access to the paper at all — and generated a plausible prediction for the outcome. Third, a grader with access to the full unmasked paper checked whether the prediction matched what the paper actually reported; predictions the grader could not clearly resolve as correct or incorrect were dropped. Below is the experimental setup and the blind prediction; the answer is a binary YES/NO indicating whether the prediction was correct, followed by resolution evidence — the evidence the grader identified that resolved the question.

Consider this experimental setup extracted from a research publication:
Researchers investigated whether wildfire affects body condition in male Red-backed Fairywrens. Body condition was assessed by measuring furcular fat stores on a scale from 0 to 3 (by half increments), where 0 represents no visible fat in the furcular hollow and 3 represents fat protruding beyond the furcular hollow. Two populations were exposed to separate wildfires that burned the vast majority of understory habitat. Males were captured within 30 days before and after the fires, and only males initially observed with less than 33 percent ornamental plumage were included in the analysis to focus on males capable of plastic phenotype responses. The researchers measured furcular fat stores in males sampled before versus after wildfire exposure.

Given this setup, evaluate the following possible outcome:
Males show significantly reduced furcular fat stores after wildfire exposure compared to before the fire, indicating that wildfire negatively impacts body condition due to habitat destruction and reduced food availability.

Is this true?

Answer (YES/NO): NO